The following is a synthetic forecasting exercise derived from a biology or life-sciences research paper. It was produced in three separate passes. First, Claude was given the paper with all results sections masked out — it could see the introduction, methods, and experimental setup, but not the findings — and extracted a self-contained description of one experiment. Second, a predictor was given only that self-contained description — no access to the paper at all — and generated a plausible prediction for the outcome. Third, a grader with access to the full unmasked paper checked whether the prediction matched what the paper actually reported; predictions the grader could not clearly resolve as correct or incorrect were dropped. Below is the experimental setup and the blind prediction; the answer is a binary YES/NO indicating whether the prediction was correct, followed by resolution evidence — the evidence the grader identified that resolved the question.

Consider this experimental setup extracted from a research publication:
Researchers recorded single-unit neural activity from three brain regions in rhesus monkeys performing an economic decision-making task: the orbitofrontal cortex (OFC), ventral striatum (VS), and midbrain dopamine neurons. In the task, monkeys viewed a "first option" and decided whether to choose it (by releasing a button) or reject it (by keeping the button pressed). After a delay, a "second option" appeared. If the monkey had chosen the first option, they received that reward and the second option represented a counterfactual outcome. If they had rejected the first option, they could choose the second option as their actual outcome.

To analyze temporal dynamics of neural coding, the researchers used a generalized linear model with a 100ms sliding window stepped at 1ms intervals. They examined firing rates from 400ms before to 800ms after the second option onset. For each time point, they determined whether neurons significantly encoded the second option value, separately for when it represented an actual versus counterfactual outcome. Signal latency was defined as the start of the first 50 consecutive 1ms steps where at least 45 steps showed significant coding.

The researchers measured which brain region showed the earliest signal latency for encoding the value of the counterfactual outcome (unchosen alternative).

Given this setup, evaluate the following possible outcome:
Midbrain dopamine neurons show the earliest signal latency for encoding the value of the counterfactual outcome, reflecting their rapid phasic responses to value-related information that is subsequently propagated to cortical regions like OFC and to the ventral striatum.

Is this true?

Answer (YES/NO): NO